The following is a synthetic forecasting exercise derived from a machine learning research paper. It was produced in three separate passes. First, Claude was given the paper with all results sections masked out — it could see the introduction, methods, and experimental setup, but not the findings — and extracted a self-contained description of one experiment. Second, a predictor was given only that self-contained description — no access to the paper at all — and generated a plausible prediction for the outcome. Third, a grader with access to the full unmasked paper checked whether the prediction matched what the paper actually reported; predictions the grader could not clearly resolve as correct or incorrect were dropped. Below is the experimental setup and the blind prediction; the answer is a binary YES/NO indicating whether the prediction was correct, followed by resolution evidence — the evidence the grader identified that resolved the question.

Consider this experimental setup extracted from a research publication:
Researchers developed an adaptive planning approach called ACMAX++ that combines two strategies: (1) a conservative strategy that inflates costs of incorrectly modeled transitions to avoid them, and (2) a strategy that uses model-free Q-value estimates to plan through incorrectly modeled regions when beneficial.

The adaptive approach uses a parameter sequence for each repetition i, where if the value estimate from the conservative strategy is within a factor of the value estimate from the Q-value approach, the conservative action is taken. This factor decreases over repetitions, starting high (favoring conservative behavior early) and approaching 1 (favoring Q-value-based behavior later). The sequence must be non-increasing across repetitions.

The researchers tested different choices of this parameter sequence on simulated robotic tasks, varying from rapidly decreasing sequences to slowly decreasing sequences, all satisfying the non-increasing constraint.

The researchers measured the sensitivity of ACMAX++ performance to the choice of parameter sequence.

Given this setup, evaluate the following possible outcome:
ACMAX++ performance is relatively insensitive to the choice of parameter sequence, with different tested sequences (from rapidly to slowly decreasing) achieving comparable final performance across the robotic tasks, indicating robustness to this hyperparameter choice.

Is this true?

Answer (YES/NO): YES